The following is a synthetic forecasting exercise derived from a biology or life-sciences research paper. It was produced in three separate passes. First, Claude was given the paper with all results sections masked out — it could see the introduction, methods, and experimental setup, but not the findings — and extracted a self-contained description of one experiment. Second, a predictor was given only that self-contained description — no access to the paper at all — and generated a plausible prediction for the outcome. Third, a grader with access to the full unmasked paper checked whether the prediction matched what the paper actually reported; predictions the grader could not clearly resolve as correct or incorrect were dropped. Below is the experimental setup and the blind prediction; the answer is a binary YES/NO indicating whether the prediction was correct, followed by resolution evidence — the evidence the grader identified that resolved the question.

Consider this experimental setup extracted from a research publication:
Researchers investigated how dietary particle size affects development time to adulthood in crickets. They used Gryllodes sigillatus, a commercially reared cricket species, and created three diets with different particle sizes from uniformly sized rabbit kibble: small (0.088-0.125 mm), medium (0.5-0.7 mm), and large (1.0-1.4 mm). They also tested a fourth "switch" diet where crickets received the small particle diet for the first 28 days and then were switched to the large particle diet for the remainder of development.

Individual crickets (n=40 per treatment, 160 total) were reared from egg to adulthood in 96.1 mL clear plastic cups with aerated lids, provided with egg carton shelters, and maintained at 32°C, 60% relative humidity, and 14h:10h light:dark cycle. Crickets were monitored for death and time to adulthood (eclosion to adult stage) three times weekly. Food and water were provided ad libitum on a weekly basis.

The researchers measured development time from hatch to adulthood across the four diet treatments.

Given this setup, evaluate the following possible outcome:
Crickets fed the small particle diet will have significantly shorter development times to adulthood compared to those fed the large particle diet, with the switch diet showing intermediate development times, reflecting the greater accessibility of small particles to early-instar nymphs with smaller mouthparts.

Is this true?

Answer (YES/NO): NO